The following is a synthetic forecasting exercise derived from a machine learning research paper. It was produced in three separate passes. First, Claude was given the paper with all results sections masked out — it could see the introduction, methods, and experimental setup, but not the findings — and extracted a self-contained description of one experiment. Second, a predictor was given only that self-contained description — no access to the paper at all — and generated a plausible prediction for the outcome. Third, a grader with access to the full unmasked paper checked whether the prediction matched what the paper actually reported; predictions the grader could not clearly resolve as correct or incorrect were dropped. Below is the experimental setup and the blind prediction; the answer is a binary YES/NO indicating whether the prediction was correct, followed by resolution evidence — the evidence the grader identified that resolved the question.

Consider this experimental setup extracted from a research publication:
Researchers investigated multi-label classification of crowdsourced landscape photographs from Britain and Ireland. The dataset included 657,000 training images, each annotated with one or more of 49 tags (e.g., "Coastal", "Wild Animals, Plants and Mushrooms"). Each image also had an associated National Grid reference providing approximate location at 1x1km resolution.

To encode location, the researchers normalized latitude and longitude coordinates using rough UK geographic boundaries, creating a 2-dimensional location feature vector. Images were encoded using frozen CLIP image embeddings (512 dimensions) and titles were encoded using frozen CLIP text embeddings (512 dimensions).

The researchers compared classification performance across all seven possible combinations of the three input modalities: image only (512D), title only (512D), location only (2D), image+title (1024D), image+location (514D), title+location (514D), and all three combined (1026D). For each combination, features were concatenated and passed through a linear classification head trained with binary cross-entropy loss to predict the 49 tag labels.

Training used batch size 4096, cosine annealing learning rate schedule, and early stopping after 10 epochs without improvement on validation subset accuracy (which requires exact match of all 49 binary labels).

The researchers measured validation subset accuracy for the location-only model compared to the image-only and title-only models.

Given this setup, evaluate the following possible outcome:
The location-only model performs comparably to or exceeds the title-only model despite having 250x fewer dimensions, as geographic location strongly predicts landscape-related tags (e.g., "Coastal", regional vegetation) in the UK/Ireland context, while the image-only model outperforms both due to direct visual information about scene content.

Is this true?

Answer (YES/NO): NO